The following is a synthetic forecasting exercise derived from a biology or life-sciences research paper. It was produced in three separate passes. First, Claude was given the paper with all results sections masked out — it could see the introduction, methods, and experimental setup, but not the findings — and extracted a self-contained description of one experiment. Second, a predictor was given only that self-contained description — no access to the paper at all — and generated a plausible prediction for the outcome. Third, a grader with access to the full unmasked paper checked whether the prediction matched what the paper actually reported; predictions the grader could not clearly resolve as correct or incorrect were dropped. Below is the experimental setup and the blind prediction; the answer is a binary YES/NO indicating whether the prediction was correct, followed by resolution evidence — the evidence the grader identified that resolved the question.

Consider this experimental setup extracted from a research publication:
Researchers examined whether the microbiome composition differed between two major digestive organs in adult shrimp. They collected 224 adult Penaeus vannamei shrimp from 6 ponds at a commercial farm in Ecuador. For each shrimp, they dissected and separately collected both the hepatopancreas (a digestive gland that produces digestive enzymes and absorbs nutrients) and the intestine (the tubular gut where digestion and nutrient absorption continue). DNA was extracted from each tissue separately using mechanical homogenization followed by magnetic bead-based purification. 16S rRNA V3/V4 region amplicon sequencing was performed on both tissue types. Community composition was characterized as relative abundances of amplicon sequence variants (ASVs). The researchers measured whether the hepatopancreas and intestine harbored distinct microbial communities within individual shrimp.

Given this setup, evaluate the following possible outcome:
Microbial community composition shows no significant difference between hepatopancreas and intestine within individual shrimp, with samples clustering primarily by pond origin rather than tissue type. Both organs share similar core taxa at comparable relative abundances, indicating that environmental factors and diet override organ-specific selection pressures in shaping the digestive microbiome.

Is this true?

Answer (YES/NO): NO